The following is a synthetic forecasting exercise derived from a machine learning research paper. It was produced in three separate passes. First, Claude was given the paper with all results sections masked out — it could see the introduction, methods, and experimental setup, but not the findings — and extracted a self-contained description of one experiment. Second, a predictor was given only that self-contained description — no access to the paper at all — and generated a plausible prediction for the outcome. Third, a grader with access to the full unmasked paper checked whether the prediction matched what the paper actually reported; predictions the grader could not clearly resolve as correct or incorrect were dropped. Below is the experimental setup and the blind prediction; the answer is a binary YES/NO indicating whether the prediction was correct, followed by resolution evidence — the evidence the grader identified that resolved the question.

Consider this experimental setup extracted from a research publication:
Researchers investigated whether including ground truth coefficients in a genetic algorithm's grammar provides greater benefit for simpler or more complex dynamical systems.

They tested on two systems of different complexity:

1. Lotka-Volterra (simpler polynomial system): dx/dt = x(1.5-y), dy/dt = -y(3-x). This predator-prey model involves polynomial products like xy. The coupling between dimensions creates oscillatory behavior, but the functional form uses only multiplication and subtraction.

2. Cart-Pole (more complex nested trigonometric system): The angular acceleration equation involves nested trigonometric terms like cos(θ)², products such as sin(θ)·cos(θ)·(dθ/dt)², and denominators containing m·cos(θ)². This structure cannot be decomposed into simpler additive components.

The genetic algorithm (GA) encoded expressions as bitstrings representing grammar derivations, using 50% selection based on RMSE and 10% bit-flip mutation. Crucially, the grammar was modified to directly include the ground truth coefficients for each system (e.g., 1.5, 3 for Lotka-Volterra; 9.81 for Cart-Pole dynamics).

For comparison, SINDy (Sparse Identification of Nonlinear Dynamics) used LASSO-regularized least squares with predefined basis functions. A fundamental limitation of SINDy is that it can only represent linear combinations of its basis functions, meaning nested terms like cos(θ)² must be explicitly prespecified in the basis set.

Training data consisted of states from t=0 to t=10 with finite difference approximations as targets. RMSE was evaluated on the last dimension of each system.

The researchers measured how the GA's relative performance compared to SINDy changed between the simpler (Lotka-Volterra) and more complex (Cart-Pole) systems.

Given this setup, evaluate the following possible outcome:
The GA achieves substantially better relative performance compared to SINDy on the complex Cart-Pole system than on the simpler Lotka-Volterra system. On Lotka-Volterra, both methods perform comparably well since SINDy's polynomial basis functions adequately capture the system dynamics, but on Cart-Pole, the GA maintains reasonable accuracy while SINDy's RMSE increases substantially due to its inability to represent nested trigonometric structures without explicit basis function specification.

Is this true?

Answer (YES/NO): NO